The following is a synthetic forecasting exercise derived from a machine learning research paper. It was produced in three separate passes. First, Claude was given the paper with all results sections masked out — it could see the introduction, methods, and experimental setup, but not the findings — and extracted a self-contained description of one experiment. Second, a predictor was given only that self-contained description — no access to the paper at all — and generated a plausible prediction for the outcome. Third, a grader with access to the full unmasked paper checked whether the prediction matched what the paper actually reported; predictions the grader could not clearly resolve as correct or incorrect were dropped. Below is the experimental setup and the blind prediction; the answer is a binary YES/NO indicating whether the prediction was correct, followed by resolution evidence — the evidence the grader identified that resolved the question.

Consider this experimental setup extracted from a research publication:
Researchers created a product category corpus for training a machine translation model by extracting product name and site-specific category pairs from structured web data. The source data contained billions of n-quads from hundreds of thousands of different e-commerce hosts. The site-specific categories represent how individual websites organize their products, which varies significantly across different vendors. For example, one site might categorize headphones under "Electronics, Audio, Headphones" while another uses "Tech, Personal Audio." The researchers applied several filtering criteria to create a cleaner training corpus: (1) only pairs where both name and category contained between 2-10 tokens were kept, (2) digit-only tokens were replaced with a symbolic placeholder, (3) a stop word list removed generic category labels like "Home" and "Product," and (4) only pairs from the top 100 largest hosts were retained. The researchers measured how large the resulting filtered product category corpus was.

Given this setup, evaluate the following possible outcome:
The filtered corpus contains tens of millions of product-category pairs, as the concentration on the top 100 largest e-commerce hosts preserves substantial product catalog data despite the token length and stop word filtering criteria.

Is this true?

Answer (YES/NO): NO